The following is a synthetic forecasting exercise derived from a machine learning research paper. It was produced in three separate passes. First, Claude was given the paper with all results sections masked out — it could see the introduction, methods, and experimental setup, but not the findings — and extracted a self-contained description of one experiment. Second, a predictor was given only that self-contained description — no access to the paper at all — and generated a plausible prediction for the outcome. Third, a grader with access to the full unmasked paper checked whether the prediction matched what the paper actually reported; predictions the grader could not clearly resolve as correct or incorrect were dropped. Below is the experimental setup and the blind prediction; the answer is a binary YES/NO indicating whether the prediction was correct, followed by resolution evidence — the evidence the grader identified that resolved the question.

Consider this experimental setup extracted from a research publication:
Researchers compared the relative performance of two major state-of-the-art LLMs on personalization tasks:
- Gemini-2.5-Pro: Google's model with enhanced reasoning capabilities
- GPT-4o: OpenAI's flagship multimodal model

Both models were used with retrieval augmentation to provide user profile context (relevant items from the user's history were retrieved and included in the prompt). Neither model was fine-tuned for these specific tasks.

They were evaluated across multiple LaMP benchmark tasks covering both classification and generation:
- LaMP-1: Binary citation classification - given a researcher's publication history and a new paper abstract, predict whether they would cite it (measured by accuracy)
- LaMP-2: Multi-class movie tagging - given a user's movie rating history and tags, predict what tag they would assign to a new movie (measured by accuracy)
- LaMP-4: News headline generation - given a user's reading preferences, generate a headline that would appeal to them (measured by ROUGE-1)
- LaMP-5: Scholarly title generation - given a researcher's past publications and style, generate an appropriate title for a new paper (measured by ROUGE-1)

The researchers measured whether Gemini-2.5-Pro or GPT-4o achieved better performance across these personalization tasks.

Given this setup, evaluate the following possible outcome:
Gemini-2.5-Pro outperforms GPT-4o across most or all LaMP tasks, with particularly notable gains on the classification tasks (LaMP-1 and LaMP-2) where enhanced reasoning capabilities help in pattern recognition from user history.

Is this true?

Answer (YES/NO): NO